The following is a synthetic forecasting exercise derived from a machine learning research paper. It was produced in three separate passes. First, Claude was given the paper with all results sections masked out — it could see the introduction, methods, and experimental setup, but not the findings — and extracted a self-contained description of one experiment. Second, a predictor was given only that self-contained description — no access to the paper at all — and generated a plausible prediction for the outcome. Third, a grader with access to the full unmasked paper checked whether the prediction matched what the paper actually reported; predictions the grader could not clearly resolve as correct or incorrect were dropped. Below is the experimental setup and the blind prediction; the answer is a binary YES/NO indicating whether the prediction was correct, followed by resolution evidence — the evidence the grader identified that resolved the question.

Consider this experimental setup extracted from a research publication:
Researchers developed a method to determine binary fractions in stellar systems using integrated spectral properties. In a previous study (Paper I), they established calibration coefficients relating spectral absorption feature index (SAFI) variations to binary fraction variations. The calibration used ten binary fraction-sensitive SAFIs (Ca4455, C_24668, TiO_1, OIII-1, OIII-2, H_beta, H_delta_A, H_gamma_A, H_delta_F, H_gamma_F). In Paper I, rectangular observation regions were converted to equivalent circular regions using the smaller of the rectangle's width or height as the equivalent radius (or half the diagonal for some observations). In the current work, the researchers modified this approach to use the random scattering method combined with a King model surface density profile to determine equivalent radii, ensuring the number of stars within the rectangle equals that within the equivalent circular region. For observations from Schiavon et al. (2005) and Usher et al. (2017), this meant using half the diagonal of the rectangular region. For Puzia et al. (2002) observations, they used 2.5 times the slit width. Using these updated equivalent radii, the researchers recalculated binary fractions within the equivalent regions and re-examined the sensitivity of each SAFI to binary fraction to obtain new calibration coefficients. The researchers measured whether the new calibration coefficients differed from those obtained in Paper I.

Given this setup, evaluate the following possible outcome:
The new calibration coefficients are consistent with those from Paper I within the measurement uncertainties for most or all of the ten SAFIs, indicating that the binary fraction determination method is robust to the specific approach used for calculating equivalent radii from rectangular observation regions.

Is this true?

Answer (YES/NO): YES